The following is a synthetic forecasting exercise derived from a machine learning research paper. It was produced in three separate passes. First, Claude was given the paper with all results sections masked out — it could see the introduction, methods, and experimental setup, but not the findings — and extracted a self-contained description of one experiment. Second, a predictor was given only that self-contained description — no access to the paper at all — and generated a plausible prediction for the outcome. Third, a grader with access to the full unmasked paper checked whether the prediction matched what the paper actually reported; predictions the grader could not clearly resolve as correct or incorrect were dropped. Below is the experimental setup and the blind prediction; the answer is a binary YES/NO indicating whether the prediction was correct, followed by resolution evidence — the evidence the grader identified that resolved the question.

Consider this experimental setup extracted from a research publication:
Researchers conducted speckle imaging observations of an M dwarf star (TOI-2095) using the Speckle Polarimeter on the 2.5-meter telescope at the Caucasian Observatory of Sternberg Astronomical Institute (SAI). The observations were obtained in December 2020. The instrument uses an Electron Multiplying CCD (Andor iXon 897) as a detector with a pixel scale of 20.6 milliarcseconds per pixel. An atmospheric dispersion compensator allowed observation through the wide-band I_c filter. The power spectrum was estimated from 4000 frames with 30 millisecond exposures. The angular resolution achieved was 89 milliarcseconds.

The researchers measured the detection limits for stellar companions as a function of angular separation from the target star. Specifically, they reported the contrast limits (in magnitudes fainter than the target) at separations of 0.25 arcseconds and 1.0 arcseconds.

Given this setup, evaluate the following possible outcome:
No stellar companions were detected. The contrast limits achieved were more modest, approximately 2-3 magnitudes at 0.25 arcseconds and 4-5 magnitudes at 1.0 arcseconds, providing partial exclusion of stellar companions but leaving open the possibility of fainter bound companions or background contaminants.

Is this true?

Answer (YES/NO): NO